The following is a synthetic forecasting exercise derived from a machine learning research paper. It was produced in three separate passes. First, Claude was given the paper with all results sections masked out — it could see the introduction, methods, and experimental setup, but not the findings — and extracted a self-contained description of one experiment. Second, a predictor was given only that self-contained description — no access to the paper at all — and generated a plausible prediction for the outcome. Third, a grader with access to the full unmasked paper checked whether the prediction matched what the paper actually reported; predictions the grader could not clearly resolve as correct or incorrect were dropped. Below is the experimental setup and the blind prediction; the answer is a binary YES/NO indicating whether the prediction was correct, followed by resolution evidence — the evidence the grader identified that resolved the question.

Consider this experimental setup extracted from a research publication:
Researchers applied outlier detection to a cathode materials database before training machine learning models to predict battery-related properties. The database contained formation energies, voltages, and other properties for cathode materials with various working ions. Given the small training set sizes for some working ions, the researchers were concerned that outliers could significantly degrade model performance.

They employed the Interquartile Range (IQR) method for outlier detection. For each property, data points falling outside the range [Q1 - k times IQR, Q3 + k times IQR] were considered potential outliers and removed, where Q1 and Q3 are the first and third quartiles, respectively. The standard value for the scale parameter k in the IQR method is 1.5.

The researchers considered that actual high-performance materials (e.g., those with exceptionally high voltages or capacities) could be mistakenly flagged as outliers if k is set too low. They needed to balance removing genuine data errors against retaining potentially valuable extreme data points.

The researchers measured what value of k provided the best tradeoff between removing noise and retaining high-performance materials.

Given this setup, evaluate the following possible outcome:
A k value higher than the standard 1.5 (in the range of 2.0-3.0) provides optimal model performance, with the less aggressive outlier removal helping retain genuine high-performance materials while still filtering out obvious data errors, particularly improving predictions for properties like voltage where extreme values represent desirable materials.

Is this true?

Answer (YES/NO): NO